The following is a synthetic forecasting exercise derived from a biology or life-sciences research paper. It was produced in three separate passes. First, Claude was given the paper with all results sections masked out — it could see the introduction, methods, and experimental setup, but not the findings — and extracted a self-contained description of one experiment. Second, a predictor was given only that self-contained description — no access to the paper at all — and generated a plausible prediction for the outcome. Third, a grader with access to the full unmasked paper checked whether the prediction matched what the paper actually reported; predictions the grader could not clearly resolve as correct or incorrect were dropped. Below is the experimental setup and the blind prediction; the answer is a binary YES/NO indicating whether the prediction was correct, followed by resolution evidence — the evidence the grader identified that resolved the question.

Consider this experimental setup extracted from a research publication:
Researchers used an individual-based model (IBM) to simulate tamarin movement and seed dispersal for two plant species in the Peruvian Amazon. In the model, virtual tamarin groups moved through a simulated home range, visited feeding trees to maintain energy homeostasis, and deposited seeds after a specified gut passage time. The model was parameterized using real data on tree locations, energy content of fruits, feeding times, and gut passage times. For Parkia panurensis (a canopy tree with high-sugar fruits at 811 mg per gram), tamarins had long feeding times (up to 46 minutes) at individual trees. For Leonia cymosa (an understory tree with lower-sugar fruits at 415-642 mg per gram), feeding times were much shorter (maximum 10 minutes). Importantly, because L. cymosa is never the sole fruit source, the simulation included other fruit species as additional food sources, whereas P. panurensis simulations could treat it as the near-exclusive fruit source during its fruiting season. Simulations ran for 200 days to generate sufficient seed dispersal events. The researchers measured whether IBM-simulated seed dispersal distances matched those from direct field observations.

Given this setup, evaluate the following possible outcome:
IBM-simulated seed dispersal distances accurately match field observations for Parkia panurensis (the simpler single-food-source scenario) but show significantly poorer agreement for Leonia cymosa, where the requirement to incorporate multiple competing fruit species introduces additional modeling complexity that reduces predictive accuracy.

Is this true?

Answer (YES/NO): NO